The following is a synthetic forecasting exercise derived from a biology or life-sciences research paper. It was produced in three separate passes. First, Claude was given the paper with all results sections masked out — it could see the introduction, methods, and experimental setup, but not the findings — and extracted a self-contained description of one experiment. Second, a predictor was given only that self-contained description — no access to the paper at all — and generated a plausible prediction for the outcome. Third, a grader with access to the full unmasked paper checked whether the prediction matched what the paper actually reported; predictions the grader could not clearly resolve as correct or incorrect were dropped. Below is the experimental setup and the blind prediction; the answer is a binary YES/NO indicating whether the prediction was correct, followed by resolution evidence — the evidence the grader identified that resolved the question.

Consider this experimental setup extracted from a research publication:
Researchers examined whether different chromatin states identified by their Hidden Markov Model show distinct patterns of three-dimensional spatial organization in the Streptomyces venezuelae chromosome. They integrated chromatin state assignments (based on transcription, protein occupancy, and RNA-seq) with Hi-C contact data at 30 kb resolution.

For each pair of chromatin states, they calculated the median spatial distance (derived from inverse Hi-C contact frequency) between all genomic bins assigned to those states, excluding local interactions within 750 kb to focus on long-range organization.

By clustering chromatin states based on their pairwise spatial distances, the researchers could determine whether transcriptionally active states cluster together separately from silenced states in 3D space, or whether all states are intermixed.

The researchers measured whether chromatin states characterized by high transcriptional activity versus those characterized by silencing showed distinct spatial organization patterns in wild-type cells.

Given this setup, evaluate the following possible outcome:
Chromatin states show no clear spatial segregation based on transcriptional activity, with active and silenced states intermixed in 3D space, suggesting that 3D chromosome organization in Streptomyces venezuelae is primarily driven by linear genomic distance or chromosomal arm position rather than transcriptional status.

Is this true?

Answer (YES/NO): NO